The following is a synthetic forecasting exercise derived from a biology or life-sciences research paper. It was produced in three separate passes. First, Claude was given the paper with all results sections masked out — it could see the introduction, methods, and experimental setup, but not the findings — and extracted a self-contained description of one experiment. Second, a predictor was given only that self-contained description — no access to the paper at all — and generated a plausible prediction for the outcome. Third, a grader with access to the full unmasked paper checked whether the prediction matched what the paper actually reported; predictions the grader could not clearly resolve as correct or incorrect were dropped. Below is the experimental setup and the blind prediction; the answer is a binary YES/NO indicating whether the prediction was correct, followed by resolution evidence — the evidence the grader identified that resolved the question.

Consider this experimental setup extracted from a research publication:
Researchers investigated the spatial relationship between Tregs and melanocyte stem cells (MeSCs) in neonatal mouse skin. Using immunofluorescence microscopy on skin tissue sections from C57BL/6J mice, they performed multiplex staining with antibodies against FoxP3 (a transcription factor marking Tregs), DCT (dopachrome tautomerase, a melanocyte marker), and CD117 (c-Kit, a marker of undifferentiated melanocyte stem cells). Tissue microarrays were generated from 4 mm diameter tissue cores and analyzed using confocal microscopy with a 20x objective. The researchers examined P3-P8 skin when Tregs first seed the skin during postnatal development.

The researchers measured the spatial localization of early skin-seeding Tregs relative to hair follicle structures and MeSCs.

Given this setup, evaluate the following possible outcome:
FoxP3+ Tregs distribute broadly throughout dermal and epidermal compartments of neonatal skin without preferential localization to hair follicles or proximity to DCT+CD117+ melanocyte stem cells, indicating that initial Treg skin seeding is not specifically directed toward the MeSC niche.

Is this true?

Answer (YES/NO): NO